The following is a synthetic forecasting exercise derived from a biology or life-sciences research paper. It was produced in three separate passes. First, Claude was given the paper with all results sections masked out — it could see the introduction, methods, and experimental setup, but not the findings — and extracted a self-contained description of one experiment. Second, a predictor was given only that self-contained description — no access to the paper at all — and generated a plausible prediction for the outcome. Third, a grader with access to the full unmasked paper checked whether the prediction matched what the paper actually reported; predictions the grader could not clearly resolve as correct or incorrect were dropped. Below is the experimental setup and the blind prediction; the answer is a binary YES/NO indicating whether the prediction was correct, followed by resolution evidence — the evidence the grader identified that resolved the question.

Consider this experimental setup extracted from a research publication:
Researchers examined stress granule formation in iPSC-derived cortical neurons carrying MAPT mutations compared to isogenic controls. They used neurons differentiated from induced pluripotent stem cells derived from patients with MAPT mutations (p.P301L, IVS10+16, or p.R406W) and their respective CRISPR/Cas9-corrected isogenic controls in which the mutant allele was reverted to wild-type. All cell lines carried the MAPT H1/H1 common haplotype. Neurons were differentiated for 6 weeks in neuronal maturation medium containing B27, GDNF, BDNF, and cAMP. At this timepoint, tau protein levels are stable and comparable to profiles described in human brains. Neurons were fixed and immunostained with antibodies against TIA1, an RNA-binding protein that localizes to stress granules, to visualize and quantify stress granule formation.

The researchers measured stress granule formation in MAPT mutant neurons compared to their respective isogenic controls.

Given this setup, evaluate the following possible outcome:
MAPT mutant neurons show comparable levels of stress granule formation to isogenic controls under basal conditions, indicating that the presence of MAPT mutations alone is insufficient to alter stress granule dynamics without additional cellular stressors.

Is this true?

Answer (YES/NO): NO